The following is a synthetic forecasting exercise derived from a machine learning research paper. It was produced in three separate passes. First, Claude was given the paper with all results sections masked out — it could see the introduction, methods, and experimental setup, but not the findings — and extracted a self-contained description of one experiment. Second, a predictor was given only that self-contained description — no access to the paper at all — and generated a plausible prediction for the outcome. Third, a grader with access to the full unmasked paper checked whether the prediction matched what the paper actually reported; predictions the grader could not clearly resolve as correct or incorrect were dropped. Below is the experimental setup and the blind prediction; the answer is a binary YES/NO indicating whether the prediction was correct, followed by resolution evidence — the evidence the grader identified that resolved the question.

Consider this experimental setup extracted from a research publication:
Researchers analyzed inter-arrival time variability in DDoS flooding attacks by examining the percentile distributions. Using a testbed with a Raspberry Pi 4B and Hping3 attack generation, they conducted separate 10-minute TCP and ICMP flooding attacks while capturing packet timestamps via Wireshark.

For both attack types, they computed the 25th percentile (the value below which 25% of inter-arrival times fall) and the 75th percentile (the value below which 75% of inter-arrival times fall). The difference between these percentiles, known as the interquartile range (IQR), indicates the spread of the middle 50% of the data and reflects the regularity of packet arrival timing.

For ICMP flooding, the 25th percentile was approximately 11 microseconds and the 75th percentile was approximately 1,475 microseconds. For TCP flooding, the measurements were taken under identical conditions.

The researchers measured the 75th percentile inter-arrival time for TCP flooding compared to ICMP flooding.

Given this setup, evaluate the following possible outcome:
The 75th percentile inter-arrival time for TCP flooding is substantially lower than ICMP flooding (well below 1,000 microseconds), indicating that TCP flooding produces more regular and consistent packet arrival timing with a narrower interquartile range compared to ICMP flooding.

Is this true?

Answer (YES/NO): NO